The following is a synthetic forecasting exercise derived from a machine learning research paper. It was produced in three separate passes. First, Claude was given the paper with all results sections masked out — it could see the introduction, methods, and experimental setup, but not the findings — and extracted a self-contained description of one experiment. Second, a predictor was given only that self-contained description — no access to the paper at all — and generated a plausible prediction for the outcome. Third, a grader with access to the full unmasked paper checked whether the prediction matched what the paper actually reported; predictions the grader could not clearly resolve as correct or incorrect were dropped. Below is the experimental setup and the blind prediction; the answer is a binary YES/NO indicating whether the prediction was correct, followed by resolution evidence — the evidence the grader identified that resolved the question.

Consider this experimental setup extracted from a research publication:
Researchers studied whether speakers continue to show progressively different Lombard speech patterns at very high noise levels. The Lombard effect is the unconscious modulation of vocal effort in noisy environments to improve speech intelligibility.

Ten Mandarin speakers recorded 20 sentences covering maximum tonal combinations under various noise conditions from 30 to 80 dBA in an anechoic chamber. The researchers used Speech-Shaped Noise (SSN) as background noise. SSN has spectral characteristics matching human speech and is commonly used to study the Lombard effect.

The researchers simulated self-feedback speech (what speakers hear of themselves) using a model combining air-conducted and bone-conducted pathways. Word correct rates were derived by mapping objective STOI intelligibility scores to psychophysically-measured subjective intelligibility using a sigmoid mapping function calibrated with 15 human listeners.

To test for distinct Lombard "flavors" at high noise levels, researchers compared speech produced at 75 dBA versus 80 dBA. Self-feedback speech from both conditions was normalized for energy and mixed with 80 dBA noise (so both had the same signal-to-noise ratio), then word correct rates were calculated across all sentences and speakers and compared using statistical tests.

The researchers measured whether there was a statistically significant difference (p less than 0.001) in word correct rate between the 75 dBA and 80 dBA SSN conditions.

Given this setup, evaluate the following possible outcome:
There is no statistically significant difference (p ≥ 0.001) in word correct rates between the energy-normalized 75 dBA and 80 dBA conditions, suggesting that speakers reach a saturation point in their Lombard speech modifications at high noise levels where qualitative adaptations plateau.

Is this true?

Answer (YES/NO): YES